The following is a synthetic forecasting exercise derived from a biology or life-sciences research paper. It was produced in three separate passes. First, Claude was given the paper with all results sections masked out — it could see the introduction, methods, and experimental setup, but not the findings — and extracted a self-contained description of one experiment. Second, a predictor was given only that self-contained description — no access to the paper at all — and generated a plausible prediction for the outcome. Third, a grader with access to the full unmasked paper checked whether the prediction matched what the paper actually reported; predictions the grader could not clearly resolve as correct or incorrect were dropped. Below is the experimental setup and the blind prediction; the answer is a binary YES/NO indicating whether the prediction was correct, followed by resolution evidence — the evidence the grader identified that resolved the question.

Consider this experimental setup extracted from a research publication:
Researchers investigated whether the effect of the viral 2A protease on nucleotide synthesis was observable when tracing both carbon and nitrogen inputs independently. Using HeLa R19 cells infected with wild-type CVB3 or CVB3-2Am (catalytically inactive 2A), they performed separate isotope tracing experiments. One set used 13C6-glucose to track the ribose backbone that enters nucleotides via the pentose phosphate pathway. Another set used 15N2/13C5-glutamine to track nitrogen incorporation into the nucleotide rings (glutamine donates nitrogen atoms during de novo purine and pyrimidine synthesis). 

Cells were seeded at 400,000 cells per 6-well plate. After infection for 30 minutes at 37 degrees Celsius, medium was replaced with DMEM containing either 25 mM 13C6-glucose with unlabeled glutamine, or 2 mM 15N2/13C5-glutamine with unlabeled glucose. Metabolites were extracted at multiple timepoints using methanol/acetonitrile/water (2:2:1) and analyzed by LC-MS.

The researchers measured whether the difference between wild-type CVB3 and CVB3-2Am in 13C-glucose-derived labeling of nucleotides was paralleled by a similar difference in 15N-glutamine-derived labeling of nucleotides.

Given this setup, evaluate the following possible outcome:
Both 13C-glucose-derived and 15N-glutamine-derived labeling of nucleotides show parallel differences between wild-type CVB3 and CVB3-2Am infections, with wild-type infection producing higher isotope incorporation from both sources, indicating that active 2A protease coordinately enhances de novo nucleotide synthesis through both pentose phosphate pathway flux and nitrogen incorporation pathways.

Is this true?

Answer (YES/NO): NO